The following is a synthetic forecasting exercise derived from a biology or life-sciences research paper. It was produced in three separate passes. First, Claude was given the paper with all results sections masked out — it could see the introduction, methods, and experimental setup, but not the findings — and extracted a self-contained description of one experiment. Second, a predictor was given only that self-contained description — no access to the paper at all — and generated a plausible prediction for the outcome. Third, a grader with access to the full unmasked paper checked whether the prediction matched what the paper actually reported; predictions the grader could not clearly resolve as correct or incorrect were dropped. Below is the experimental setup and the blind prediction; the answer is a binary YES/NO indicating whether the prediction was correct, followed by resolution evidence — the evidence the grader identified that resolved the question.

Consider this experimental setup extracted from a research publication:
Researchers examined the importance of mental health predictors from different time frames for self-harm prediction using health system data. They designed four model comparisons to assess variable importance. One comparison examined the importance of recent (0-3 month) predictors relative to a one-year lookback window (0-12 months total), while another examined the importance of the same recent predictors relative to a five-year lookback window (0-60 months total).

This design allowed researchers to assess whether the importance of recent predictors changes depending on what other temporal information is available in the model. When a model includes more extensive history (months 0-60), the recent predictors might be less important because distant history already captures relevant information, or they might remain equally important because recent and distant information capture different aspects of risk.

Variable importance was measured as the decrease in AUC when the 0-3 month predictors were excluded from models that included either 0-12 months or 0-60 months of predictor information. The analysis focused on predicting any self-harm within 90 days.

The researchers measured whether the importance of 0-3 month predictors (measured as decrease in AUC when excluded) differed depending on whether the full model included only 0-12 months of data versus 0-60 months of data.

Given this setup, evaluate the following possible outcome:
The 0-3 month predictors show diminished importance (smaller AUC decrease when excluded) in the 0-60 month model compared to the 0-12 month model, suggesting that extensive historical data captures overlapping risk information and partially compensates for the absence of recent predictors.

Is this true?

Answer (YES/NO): NO